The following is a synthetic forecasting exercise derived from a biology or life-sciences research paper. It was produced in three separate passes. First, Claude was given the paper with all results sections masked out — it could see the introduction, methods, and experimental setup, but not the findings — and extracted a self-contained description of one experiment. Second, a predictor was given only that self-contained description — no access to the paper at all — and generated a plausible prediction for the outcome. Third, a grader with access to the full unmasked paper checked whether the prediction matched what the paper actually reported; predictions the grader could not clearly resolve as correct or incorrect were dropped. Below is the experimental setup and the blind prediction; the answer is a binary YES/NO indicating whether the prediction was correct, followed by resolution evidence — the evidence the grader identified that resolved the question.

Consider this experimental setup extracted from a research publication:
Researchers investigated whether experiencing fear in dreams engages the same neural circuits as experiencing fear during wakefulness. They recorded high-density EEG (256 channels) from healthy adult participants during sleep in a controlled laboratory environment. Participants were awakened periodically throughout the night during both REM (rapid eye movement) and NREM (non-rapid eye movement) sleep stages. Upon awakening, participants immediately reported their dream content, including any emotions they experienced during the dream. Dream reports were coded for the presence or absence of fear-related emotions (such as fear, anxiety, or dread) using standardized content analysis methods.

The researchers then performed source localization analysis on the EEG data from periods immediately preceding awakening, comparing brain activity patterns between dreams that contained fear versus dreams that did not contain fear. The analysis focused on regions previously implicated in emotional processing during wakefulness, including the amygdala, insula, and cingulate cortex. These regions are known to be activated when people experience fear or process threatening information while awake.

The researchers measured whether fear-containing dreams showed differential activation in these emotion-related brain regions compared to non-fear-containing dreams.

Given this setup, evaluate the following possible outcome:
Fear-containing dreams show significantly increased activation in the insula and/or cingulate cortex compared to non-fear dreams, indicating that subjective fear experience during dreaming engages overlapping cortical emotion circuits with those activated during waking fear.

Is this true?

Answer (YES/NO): YES